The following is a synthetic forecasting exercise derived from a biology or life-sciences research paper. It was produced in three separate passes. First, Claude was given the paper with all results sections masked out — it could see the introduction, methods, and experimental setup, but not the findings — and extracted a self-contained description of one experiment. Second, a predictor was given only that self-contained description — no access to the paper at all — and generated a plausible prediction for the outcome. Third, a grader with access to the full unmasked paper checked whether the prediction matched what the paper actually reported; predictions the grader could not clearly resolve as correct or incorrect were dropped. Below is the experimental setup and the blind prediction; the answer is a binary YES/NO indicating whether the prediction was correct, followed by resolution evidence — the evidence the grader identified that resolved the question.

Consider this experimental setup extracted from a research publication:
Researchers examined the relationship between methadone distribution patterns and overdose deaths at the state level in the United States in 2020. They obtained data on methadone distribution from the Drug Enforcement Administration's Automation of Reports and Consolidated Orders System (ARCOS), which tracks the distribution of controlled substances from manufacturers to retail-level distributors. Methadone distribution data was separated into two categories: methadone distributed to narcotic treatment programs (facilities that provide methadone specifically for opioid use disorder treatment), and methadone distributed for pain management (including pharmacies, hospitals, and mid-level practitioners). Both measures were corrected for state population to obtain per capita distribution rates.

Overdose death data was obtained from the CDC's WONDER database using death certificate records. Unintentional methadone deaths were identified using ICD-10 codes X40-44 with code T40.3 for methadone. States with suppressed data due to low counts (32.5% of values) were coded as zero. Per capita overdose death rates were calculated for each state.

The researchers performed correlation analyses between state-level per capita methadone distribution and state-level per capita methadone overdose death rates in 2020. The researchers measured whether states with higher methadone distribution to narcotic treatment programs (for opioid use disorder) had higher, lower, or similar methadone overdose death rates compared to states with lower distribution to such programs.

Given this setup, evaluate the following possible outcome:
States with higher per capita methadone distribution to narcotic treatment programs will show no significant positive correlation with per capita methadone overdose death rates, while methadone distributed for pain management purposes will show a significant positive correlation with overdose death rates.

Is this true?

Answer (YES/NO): NO